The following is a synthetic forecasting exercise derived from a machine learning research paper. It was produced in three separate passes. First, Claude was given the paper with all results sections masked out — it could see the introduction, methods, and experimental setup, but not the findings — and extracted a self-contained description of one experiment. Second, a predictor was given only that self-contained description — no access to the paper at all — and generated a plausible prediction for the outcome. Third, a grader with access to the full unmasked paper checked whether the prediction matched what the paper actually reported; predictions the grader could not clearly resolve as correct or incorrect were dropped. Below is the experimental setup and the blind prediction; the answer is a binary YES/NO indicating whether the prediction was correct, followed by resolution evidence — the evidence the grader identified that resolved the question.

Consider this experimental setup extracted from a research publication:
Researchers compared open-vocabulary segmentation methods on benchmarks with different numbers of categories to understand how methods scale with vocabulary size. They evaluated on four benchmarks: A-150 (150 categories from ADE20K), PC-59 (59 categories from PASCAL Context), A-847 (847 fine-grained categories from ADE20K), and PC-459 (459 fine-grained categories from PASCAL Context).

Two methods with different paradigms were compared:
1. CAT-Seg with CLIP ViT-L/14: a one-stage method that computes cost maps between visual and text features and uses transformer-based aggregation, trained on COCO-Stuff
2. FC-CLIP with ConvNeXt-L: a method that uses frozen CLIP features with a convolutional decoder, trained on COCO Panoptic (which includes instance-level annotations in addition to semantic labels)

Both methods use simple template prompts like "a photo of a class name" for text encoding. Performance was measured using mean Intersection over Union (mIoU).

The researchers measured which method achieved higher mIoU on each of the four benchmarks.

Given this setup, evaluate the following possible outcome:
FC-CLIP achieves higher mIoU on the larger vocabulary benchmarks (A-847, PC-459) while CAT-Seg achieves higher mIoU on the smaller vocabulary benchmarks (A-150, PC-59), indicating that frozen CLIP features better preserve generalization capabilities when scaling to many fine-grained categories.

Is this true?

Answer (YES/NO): NO